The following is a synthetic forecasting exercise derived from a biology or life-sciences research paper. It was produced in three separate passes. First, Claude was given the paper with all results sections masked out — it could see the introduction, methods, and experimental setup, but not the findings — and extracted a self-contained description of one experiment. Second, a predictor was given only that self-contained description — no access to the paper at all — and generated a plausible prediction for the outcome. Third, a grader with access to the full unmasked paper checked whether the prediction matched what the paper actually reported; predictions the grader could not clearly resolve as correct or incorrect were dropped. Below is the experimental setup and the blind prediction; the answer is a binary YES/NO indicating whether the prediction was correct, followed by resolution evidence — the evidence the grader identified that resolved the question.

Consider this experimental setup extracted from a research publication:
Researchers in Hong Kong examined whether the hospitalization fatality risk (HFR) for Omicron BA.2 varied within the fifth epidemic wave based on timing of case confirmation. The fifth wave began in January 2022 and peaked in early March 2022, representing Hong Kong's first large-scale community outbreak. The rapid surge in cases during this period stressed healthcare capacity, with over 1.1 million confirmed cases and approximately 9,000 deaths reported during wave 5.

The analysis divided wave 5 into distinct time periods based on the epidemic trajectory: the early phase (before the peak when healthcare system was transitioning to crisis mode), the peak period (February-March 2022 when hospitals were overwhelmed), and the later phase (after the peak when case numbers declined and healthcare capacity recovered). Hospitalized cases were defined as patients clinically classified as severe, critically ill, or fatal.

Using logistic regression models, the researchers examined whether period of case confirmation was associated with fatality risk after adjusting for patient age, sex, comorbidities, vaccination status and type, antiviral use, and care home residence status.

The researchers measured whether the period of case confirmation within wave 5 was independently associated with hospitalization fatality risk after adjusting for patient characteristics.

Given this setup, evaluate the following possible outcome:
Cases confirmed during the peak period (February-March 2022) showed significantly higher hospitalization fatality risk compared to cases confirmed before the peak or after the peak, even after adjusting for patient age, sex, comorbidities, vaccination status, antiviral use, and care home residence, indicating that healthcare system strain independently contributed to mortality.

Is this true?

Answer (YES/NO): YES